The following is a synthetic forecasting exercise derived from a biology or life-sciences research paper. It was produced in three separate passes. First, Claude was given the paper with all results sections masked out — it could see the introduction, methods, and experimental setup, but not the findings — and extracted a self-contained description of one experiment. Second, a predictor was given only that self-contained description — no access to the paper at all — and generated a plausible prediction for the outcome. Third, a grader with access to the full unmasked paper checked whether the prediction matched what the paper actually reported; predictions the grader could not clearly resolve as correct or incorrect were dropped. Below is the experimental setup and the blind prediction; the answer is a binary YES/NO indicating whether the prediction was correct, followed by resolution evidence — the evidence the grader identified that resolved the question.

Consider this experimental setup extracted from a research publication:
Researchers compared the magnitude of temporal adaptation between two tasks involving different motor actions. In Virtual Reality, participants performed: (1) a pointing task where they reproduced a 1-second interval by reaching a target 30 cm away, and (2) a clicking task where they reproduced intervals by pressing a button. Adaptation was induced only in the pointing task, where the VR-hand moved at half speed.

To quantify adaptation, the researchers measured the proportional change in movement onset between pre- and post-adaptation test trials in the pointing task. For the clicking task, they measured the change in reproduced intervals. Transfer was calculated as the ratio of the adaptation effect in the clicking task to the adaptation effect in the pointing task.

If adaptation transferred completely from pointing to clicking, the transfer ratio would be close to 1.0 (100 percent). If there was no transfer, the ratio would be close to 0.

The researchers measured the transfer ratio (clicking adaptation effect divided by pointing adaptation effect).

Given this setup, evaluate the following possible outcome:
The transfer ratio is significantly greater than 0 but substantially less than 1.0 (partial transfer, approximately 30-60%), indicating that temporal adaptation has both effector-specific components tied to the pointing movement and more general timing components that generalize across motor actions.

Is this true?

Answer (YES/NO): YES